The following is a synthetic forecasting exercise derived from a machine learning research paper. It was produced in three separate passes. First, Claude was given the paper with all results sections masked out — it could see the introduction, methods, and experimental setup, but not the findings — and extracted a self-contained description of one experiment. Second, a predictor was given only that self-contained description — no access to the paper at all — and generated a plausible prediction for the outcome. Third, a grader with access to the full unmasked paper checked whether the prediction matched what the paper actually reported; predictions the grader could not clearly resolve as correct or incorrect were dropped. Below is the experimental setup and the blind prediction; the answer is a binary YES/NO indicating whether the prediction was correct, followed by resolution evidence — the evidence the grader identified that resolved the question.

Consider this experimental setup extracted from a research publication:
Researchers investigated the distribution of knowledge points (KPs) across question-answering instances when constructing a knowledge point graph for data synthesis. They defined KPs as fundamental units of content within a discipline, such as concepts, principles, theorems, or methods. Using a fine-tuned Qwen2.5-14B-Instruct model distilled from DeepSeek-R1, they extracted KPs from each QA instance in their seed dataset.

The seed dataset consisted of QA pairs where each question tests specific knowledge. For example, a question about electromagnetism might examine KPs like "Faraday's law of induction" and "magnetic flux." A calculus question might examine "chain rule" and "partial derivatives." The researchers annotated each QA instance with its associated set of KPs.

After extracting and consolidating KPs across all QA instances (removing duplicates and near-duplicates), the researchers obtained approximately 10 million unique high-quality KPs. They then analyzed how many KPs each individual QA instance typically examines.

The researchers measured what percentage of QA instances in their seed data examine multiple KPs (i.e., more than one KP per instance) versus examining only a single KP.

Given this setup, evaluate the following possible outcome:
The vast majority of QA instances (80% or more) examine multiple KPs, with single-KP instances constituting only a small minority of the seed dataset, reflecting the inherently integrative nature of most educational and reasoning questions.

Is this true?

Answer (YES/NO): NO